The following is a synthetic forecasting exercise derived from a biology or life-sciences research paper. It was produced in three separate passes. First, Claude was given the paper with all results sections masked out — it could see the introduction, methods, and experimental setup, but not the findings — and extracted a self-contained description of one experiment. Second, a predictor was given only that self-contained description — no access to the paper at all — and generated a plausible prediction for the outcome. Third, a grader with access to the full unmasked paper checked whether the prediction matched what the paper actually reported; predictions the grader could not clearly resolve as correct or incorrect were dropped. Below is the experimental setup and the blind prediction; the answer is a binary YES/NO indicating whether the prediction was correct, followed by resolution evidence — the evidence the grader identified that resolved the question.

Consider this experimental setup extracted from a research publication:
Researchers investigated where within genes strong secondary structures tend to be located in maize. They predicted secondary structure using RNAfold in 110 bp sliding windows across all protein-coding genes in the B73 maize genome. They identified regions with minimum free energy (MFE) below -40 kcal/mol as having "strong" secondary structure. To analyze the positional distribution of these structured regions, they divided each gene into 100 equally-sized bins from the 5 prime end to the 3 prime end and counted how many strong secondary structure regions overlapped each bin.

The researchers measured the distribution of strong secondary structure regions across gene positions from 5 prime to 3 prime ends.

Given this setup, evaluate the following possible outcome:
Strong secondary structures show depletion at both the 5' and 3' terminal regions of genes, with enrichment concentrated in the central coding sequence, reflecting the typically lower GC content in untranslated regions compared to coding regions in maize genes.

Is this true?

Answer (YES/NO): NO